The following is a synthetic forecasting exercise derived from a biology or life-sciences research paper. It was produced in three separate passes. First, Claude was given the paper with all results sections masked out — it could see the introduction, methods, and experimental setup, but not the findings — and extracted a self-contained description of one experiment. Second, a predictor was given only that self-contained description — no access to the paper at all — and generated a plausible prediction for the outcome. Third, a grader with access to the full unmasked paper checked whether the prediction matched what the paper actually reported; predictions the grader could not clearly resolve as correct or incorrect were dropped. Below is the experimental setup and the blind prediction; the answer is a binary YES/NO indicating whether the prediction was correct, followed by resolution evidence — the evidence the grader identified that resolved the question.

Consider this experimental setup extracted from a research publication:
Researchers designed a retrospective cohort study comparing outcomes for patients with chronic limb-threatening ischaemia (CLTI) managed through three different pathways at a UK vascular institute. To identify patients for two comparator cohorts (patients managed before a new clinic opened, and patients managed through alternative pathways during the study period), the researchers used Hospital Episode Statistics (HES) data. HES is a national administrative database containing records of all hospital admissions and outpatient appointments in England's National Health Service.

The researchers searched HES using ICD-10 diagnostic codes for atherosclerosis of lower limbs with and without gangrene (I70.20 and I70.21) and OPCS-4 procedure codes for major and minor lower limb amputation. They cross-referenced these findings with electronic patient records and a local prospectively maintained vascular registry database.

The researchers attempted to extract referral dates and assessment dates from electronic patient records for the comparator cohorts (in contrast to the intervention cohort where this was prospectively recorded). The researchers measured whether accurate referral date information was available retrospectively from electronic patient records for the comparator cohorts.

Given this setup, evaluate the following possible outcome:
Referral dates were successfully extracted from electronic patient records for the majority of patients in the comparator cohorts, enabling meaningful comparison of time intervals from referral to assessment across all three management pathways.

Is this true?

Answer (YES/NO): NO